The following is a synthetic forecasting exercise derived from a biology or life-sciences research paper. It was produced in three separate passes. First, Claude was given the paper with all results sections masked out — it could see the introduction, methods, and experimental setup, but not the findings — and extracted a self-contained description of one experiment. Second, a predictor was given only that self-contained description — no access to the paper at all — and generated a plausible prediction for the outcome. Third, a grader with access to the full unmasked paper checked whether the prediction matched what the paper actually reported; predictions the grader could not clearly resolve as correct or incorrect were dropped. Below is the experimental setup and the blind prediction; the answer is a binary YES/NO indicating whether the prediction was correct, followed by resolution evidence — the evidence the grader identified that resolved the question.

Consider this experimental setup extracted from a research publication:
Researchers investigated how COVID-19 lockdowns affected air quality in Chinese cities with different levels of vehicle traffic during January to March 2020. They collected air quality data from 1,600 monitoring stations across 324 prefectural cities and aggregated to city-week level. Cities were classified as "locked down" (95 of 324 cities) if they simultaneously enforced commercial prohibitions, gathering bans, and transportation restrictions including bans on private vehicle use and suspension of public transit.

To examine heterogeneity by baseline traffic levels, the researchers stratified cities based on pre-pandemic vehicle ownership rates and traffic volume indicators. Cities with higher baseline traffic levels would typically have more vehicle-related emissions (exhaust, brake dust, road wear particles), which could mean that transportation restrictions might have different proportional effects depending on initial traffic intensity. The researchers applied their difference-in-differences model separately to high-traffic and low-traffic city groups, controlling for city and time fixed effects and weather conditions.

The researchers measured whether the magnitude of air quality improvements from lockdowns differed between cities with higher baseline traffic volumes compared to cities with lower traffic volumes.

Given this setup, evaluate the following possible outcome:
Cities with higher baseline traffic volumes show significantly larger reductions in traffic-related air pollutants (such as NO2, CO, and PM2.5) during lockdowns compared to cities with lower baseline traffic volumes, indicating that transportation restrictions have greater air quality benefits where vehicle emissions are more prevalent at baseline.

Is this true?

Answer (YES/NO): YES